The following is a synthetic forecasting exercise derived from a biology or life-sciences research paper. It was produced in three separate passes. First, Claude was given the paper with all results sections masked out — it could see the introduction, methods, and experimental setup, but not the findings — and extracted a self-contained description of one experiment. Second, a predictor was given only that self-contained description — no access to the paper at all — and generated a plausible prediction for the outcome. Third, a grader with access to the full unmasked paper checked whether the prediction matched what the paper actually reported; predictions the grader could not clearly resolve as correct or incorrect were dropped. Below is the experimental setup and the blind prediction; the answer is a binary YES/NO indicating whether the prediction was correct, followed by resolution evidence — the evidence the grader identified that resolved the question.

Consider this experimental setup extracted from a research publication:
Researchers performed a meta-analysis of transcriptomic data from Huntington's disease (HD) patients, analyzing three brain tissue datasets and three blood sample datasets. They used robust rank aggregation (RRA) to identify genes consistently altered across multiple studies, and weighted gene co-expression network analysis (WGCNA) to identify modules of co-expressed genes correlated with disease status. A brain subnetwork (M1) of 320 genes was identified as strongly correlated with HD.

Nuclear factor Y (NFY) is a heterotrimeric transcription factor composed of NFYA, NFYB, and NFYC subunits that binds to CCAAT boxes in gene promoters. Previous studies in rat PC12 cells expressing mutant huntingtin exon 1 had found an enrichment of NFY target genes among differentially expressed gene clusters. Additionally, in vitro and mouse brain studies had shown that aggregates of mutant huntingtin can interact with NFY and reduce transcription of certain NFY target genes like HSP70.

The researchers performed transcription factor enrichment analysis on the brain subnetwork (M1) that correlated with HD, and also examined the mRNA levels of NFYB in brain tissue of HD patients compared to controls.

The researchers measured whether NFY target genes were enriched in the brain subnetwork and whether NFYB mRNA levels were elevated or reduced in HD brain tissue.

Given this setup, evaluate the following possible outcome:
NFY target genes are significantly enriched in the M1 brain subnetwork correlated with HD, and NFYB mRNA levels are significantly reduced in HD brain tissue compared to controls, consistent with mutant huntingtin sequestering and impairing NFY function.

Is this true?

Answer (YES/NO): NO